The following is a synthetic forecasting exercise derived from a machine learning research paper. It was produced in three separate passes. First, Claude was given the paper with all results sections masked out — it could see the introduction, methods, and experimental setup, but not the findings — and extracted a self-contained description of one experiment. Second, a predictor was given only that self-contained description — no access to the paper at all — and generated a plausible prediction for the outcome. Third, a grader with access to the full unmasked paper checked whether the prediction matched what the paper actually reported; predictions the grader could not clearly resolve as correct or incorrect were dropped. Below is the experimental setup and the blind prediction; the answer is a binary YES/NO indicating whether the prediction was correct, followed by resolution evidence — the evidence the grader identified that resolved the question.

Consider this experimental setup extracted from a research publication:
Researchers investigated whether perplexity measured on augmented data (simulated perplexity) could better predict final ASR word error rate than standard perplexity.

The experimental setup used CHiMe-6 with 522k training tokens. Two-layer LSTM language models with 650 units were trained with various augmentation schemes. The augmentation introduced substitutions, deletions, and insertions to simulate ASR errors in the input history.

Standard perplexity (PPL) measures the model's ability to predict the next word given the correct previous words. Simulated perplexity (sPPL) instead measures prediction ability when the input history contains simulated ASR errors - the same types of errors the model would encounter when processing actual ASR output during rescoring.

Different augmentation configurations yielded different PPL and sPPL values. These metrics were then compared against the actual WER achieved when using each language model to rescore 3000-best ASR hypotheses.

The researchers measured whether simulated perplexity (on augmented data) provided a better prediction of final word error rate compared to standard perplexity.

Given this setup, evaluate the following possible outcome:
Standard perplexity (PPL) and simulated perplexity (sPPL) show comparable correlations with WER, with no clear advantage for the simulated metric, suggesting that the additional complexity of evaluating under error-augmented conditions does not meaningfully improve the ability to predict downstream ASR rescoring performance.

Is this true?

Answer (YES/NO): YES